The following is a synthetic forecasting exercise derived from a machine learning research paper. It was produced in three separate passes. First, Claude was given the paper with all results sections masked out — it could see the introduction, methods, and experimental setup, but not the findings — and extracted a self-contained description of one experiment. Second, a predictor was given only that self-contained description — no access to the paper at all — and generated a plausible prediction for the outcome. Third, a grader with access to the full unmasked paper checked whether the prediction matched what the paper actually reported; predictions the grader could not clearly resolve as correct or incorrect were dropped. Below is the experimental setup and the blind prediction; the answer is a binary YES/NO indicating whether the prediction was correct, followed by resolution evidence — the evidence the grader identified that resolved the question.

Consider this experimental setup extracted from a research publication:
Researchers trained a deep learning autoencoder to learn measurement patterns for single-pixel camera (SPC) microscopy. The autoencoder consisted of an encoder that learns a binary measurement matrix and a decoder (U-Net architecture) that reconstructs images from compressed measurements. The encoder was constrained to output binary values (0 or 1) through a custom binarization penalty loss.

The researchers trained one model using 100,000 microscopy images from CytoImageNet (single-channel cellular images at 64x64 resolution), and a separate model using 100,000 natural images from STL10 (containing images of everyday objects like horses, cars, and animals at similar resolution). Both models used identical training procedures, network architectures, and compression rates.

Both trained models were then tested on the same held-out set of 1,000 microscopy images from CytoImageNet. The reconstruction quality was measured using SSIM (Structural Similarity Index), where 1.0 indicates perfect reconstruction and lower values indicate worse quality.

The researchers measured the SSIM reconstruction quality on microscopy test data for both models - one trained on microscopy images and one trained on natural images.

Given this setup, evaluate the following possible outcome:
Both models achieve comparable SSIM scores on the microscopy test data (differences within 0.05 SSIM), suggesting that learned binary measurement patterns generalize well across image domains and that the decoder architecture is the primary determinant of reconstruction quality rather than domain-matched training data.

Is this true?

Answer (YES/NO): YES